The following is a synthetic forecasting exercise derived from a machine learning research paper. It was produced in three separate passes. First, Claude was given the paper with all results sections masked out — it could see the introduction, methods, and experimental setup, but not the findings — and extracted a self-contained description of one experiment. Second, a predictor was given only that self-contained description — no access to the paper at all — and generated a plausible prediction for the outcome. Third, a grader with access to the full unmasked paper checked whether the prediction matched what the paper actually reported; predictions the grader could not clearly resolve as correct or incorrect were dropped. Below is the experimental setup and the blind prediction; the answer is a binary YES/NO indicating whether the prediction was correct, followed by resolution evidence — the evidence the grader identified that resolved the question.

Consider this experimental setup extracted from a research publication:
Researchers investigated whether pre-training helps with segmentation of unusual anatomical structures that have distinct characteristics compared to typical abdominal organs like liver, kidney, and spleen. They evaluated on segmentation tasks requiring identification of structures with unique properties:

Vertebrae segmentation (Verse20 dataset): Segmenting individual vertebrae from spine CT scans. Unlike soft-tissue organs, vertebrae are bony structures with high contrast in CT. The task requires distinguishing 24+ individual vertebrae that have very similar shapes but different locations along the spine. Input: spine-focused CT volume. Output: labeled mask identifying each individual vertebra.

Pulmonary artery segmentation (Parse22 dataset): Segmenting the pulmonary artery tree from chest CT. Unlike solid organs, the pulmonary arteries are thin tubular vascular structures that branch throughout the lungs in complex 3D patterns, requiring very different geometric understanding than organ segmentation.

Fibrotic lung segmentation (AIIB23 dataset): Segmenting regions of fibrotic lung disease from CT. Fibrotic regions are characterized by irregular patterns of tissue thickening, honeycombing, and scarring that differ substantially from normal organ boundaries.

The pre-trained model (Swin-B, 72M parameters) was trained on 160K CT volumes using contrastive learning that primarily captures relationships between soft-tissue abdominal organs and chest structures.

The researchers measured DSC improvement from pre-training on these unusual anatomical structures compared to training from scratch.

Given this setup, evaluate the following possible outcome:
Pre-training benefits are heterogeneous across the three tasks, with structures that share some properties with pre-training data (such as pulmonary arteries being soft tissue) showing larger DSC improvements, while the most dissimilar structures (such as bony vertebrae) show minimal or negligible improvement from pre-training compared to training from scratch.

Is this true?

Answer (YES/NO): NO